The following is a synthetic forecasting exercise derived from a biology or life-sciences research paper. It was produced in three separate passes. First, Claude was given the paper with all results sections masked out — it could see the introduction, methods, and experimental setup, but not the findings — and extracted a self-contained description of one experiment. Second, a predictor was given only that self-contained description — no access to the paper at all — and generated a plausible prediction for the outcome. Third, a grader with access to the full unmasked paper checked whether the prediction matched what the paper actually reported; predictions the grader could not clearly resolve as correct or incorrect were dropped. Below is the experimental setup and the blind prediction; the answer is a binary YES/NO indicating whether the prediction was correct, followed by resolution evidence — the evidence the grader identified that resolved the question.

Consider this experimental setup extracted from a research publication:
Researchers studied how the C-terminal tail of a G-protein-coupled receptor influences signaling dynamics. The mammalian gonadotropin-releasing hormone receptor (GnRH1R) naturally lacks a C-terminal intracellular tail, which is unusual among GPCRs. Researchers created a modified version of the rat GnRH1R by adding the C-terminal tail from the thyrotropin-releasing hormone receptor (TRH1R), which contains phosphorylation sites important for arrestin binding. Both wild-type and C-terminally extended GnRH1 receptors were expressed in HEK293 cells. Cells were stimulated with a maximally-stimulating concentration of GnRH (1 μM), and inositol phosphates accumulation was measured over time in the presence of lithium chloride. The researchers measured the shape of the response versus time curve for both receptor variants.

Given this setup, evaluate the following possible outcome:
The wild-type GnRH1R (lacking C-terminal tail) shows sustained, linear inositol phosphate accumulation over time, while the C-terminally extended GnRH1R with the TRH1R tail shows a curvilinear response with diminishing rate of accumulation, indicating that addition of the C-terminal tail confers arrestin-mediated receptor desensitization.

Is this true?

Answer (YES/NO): YES